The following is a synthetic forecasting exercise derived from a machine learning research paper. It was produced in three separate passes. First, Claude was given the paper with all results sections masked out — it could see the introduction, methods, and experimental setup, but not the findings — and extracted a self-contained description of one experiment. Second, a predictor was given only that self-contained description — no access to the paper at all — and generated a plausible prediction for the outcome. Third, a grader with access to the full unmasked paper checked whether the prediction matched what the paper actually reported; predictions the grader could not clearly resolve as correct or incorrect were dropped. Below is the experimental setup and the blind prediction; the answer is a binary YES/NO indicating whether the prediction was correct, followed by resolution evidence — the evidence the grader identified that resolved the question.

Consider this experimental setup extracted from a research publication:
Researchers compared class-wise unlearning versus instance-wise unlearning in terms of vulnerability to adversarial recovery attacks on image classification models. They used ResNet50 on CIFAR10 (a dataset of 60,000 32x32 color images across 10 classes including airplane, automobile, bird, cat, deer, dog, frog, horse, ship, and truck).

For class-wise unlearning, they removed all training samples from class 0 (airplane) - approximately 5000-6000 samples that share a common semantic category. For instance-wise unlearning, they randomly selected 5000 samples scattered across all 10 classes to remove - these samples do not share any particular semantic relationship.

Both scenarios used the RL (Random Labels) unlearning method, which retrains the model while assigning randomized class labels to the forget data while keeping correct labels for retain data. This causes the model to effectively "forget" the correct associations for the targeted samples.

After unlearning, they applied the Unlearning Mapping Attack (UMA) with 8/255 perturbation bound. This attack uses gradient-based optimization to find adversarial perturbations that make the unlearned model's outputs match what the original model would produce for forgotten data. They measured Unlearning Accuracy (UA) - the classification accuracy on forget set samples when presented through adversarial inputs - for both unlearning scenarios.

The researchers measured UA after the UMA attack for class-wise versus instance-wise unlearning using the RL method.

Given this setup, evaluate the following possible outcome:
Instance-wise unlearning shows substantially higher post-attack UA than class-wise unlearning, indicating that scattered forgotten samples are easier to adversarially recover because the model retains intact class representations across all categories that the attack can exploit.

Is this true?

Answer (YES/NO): YES